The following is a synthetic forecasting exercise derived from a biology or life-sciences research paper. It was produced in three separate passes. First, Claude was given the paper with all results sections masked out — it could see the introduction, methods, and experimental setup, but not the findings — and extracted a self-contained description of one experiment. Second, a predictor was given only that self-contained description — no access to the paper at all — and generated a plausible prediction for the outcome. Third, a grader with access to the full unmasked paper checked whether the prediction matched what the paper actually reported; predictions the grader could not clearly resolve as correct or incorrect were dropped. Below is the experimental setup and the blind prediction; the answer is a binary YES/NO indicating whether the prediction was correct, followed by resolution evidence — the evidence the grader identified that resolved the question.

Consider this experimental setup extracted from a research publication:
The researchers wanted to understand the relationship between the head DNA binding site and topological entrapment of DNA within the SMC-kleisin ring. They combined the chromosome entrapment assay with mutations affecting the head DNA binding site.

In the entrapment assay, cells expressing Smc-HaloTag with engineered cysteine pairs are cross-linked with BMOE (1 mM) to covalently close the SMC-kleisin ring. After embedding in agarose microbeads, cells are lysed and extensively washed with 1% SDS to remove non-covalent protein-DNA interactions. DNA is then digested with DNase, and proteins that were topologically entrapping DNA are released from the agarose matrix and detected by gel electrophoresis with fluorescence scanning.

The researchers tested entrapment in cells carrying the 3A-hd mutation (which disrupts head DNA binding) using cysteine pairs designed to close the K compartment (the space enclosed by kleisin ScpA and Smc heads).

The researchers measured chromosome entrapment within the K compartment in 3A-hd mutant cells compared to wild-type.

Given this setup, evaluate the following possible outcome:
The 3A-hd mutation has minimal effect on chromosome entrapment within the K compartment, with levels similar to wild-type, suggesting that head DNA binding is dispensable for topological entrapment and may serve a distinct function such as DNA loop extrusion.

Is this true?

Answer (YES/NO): NO